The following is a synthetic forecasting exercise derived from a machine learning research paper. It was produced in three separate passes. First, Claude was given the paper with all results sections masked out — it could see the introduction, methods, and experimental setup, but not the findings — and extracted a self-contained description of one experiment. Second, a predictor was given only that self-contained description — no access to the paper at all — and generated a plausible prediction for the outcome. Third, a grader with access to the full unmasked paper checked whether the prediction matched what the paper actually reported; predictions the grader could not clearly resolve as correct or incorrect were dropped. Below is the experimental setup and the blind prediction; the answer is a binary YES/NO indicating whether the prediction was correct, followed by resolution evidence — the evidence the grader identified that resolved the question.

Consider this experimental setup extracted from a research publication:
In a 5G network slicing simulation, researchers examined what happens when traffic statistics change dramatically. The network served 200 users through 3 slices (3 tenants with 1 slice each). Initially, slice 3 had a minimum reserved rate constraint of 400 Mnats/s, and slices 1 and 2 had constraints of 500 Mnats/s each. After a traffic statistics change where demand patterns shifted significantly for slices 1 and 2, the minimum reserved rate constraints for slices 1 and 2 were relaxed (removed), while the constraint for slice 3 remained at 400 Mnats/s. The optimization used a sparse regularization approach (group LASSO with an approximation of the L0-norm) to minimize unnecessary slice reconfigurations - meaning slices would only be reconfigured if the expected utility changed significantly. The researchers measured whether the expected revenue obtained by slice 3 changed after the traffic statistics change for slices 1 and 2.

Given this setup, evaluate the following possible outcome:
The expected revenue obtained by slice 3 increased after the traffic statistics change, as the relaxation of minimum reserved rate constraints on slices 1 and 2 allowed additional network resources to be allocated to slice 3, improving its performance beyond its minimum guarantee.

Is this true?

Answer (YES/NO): NO